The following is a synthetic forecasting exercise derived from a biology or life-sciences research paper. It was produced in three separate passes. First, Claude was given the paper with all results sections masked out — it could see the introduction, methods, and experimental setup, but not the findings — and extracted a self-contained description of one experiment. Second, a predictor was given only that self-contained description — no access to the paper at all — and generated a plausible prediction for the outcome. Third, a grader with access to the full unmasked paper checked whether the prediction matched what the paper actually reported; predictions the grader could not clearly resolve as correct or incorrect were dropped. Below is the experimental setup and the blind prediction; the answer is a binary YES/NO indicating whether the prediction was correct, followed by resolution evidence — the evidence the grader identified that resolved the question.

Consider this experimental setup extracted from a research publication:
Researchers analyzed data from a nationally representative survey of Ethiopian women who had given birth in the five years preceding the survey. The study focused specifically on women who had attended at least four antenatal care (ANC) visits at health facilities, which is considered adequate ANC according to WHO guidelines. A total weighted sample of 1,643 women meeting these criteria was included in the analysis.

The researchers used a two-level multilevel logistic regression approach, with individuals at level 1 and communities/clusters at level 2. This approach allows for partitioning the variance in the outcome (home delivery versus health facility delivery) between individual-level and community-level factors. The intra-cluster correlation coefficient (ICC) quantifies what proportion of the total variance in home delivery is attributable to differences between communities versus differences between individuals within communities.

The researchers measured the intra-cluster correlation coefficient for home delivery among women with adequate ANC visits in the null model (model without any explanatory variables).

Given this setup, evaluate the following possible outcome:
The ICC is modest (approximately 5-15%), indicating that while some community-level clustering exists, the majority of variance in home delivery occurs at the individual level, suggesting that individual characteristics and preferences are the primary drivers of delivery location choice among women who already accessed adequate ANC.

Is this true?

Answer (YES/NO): NO